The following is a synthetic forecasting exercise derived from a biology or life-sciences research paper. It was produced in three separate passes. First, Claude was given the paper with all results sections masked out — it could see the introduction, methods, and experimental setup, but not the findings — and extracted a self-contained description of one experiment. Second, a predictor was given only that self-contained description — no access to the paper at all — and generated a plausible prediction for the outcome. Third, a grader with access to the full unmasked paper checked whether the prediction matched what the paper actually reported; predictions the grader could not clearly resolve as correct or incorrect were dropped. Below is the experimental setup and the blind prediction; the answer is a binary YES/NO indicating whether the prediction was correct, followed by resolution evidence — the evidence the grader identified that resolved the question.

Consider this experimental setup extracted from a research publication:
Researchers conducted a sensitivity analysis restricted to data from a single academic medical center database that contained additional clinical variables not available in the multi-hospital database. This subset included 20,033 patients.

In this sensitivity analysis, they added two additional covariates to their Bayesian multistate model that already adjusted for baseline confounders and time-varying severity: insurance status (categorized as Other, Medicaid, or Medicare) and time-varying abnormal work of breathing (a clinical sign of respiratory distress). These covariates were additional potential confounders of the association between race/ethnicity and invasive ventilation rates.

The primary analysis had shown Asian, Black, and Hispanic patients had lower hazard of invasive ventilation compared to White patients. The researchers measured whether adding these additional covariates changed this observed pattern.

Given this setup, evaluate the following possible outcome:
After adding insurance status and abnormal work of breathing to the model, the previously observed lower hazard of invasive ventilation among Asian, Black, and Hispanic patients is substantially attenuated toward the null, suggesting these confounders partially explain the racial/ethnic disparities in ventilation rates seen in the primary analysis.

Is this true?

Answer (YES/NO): NO